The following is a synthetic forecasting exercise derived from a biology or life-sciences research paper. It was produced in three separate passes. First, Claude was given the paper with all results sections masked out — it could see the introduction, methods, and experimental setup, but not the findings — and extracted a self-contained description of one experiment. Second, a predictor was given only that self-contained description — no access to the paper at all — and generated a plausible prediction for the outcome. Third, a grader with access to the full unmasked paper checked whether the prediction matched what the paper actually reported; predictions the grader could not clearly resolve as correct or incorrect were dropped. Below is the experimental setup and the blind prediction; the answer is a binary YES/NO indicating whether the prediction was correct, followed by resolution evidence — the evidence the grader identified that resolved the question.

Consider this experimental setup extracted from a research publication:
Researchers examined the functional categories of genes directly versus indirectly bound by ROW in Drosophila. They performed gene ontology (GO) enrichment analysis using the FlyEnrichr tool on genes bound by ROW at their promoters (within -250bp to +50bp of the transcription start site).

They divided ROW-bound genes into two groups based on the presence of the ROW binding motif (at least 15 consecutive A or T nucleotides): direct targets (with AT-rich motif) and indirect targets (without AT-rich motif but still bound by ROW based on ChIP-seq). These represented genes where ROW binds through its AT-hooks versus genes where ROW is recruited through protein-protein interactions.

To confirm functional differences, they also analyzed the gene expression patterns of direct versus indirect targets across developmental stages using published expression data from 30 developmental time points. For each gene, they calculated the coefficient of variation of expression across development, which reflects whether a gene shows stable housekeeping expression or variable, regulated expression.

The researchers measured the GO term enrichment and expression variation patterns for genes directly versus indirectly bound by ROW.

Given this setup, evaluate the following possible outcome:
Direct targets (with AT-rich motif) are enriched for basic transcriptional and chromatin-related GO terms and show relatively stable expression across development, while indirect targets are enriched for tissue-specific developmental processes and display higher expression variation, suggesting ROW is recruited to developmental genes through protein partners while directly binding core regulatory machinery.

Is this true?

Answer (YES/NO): NO